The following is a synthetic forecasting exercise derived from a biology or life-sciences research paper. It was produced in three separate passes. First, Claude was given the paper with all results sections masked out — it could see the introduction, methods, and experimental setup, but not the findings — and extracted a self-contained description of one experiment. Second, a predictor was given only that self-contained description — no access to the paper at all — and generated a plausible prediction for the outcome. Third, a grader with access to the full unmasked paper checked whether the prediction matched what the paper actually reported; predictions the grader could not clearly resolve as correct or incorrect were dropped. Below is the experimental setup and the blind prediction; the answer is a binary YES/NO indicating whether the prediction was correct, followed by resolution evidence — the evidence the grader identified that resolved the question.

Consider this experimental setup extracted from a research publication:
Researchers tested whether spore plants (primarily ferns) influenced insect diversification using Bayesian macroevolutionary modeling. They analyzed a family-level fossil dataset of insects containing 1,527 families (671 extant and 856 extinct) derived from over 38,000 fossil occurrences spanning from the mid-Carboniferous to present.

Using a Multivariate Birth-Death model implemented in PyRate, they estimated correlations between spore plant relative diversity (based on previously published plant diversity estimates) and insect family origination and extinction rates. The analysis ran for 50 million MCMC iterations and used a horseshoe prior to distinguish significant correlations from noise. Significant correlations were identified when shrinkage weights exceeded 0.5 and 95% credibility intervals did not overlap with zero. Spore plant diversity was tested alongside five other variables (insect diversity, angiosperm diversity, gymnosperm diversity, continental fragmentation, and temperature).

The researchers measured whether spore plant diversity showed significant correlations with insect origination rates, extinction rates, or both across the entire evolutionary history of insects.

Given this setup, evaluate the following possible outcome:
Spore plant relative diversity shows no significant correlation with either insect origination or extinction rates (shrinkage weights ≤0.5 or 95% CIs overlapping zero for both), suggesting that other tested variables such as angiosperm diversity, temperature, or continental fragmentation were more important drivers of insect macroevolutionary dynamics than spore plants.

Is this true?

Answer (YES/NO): NO